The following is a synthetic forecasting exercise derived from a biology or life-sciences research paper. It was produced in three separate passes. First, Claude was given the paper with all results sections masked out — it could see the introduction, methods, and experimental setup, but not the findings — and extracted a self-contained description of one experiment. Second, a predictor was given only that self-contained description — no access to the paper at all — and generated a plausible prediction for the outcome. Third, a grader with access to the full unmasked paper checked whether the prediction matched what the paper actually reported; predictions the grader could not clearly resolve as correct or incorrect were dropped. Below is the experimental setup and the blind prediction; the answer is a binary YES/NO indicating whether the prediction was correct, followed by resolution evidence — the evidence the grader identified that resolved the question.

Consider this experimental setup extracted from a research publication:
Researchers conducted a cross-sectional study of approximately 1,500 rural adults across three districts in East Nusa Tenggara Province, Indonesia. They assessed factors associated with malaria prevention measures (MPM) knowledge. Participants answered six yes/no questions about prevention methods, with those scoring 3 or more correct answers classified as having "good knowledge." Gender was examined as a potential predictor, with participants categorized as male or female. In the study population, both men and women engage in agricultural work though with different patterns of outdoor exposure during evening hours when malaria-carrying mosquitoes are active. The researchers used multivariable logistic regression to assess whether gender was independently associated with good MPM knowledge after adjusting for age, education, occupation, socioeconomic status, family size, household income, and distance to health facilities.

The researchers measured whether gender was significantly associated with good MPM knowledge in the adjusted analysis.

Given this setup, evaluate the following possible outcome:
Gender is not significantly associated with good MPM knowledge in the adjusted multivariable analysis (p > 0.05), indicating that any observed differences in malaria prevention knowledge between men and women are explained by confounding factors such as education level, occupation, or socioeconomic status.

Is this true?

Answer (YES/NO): NO